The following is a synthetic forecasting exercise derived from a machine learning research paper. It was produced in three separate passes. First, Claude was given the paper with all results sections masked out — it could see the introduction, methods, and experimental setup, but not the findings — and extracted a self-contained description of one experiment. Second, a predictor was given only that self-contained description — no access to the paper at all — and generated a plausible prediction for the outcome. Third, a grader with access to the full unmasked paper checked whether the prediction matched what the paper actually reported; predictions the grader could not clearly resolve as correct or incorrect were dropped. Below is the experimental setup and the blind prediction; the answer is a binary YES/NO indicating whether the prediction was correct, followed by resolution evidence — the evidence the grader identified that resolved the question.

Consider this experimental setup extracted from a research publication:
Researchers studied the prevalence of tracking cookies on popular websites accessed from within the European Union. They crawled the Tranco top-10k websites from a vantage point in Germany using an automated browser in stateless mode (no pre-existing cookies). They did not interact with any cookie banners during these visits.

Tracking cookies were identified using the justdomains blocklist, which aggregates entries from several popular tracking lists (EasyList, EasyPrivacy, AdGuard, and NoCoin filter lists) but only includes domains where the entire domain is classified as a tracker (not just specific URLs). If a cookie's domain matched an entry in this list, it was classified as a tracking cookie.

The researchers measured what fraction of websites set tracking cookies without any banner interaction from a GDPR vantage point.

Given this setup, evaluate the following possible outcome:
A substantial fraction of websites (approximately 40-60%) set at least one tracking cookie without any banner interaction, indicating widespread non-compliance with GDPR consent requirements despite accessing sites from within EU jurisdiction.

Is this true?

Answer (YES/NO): NO